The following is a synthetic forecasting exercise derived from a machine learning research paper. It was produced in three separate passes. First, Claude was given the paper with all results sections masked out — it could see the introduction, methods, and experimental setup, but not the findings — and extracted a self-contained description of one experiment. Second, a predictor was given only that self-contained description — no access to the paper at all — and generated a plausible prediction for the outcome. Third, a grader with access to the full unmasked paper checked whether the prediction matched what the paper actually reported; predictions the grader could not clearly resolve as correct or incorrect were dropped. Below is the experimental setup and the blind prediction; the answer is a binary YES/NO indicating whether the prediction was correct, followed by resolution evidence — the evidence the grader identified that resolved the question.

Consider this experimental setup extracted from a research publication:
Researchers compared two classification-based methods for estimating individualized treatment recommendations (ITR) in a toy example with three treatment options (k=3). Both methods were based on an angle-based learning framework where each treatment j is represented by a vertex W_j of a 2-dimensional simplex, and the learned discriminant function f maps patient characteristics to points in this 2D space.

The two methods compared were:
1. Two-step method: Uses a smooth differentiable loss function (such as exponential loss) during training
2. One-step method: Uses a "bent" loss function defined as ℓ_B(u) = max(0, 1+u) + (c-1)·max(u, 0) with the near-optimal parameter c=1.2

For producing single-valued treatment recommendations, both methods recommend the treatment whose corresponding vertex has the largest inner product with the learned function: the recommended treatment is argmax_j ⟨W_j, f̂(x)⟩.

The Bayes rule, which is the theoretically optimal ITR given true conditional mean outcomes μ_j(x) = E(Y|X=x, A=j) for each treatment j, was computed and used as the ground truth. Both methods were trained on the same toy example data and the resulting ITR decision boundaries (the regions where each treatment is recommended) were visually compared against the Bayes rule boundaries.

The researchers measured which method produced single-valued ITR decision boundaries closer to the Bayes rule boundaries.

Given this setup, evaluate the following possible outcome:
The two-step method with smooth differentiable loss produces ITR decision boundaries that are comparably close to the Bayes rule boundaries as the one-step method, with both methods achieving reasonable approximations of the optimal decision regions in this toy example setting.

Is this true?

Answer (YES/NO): YES